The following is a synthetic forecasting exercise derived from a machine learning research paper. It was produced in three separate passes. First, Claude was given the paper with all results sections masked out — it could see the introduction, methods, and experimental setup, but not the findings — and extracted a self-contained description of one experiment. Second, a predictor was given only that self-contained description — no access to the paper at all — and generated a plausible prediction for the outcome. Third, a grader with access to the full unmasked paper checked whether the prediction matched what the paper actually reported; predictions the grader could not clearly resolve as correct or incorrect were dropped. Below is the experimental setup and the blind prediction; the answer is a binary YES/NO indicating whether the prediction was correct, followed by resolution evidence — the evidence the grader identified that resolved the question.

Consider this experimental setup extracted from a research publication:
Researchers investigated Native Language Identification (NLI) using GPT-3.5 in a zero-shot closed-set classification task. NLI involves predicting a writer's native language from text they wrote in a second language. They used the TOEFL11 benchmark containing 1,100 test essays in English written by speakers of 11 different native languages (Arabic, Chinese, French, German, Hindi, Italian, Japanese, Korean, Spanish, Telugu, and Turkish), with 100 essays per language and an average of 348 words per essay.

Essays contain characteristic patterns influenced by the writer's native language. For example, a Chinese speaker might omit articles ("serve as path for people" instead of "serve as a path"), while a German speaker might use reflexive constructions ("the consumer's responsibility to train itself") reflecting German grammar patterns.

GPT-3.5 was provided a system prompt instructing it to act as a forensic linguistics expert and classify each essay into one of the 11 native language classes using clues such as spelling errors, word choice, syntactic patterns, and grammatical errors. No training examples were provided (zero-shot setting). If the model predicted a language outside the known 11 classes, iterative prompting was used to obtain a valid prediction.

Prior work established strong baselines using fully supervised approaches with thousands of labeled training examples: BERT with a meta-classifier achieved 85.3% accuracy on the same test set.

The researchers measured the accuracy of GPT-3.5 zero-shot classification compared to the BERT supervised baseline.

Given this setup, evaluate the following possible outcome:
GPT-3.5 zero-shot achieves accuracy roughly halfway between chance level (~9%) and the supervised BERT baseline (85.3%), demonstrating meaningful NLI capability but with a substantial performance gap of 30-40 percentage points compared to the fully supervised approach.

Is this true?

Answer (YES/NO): NO